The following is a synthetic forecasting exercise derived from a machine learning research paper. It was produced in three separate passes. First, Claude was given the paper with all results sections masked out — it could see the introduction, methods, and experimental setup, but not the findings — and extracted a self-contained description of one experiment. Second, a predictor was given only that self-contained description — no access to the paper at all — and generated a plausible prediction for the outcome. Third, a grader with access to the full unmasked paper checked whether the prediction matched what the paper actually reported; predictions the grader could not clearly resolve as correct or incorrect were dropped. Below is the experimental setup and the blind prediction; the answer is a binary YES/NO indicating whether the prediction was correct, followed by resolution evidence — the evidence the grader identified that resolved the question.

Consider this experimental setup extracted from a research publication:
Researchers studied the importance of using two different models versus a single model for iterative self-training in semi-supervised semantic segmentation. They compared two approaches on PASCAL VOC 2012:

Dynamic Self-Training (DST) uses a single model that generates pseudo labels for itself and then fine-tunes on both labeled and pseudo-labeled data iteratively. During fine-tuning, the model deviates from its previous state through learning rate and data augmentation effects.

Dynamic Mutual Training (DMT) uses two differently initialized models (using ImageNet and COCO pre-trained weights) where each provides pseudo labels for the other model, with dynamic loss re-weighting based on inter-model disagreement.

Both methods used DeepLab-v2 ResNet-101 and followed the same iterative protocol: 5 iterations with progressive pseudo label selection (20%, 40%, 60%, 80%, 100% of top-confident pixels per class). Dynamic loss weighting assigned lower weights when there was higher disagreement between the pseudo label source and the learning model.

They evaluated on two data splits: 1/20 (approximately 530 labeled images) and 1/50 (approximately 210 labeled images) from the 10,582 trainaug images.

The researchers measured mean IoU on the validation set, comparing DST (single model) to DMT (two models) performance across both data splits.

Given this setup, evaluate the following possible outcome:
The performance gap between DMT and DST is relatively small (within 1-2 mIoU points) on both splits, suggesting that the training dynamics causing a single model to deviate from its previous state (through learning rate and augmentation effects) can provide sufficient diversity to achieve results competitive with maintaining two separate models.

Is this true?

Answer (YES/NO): YES